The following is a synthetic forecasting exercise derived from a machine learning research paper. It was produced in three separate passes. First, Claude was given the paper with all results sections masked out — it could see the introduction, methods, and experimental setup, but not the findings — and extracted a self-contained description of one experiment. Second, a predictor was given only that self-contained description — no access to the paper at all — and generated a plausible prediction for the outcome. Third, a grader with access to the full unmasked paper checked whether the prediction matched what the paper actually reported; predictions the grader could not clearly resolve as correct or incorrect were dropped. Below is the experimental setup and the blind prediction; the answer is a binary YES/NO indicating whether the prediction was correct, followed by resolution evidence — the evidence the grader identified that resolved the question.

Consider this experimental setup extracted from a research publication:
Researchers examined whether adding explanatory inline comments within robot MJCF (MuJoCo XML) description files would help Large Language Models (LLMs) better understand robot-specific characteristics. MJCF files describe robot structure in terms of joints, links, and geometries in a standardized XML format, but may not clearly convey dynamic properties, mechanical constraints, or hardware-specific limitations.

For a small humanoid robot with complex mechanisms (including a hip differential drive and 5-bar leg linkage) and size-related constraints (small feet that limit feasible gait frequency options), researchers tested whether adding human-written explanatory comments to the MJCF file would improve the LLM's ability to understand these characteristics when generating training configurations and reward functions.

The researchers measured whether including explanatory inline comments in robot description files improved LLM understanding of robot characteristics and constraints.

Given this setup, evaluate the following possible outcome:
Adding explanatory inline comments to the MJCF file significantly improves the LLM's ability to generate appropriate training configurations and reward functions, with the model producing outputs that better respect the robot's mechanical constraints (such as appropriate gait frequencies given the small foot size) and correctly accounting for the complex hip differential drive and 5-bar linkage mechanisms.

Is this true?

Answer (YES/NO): NO